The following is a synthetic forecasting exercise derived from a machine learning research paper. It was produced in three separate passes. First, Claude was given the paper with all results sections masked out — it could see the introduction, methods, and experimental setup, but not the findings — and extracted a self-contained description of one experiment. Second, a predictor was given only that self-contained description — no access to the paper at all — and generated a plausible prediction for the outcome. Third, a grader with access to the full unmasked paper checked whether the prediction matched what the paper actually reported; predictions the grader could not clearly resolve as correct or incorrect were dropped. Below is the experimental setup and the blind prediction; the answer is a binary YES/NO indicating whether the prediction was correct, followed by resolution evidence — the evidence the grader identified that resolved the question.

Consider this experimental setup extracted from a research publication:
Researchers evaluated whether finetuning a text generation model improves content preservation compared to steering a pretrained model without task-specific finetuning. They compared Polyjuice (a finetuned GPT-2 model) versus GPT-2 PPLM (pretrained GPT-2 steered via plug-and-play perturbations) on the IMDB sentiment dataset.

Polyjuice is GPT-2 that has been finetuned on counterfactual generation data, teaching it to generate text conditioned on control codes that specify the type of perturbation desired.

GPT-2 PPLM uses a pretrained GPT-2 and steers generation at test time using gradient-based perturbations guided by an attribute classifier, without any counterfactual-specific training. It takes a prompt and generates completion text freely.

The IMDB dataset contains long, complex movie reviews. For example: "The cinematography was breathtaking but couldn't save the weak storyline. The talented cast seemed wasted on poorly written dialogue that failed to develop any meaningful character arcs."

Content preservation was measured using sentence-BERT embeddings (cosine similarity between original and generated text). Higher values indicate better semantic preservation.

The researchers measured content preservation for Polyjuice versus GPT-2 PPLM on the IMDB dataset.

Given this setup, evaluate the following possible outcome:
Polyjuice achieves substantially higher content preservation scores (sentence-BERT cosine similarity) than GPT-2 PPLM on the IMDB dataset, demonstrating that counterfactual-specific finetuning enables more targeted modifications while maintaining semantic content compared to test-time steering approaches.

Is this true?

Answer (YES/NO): YES